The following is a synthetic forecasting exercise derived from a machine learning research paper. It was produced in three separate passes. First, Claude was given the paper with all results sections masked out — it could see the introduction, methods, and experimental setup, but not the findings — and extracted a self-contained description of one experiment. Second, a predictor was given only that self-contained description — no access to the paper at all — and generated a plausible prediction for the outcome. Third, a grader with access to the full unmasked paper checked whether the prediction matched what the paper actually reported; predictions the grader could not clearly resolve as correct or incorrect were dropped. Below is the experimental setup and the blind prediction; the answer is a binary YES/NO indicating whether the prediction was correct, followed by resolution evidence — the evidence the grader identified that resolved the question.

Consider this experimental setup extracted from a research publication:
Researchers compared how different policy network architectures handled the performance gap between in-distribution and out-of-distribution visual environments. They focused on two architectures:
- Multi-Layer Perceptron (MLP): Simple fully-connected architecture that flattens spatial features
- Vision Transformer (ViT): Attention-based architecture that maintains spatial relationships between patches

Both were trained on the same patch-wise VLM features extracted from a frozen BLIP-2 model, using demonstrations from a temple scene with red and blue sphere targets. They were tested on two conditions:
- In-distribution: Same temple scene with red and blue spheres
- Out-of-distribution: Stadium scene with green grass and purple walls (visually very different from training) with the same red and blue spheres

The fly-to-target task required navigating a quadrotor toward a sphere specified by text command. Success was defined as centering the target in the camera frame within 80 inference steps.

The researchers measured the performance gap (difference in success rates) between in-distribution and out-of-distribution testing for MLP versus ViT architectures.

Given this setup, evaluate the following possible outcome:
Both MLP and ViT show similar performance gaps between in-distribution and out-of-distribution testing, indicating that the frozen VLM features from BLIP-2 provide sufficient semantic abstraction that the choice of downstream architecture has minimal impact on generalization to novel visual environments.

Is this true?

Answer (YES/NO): NO